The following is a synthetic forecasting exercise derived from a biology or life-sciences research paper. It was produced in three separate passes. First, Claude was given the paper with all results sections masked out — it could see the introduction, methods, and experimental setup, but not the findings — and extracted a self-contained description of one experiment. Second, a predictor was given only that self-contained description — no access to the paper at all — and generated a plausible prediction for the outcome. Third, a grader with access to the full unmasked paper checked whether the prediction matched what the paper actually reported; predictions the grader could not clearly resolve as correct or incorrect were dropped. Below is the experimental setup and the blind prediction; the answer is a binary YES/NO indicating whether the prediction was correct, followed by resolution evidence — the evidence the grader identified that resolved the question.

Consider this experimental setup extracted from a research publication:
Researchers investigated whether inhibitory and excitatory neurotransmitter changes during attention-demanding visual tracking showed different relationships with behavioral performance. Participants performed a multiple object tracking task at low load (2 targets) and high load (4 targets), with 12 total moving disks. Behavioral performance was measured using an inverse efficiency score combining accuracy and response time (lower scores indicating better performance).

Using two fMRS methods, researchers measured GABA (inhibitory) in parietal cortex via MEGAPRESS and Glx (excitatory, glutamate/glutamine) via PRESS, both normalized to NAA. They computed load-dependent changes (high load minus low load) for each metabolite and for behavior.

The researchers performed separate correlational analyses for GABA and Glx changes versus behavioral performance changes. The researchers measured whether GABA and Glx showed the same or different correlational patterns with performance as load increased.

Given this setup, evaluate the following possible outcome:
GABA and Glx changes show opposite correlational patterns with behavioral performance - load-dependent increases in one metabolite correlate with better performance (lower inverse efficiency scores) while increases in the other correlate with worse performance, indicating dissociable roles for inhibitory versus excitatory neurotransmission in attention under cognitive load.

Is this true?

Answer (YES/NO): YES